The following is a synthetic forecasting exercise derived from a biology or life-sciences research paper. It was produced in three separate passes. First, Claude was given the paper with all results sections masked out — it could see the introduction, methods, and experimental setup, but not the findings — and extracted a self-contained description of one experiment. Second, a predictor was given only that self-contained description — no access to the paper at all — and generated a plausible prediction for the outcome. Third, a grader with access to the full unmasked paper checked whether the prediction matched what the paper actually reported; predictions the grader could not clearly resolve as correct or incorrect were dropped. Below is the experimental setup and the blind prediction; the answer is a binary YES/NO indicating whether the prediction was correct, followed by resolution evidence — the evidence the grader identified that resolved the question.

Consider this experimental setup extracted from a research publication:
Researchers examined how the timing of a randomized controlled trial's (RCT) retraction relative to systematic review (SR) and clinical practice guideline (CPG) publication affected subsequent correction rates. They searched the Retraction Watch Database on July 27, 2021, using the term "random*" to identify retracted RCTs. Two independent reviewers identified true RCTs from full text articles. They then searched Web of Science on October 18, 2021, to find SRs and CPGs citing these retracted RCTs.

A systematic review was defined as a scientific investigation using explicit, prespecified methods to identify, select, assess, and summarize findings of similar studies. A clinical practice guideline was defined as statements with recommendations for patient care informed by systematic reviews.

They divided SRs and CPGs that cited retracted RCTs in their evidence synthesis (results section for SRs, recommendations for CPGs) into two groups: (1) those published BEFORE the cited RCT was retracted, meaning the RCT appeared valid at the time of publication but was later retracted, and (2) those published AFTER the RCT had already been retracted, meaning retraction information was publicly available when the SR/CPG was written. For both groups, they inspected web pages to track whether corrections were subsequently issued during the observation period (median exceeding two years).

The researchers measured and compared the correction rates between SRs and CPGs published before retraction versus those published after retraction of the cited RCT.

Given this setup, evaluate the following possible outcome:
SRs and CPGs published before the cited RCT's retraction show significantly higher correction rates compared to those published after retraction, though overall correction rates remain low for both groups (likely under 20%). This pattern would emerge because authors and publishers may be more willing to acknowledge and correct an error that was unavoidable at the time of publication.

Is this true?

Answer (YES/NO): YES